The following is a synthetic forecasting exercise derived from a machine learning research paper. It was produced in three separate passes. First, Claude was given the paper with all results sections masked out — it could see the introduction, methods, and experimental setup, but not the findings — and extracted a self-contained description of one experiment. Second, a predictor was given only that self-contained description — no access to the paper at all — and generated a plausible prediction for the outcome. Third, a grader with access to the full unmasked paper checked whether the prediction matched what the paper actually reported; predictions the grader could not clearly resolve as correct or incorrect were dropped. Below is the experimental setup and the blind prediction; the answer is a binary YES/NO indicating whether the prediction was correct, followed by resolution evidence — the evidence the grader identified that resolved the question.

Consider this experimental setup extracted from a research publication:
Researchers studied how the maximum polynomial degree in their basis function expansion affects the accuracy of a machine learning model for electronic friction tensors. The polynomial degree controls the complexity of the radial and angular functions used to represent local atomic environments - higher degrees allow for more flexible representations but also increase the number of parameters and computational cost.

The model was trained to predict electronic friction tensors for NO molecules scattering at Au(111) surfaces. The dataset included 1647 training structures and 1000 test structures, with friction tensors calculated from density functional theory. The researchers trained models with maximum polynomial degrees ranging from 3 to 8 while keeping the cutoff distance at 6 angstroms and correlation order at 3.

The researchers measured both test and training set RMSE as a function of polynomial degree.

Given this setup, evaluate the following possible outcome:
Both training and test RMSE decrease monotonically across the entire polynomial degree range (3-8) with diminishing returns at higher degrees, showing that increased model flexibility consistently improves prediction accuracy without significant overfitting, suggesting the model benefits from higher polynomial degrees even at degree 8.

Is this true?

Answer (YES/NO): NO